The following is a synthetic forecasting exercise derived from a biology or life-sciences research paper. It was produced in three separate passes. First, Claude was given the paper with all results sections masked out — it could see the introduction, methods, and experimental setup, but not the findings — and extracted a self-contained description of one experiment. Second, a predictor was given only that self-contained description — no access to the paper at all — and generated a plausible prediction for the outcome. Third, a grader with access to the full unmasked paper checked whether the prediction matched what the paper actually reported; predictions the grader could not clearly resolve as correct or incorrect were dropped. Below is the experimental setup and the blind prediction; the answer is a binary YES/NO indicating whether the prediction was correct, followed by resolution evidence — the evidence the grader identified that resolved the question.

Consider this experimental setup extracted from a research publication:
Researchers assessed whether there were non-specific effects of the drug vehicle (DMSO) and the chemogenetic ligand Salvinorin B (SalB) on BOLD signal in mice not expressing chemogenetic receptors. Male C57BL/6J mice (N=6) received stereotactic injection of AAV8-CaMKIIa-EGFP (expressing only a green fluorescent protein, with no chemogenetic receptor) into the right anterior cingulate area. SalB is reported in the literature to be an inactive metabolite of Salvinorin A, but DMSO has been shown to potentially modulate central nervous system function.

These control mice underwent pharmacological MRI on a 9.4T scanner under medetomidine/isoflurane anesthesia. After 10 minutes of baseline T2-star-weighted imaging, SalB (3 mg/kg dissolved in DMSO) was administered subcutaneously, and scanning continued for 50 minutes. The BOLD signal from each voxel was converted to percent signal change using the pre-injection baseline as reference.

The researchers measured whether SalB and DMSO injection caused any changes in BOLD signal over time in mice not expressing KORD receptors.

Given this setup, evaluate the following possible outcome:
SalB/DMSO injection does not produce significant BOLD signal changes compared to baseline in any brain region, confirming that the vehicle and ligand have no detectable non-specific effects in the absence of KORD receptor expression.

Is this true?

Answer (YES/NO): NO